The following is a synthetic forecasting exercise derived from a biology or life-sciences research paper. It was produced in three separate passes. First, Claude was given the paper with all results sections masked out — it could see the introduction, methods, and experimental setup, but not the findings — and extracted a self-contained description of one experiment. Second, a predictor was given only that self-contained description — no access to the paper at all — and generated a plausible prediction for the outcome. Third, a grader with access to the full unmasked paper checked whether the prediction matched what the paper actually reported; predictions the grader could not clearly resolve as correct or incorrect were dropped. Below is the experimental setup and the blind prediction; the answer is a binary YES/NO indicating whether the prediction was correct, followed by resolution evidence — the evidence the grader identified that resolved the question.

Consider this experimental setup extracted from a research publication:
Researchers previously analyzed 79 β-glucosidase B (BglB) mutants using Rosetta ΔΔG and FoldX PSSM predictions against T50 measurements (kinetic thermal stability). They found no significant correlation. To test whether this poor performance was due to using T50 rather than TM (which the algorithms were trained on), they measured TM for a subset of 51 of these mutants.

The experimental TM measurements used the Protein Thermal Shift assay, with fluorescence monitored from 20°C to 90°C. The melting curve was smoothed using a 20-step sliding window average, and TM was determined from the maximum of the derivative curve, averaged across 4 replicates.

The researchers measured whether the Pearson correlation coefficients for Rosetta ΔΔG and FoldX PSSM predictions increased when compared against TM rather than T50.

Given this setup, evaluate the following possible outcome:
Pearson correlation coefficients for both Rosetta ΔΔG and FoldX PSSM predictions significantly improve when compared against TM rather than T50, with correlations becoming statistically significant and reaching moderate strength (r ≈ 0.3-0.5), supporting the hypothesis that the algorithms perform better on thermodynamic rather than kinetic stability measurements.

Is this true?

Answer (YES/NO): NO